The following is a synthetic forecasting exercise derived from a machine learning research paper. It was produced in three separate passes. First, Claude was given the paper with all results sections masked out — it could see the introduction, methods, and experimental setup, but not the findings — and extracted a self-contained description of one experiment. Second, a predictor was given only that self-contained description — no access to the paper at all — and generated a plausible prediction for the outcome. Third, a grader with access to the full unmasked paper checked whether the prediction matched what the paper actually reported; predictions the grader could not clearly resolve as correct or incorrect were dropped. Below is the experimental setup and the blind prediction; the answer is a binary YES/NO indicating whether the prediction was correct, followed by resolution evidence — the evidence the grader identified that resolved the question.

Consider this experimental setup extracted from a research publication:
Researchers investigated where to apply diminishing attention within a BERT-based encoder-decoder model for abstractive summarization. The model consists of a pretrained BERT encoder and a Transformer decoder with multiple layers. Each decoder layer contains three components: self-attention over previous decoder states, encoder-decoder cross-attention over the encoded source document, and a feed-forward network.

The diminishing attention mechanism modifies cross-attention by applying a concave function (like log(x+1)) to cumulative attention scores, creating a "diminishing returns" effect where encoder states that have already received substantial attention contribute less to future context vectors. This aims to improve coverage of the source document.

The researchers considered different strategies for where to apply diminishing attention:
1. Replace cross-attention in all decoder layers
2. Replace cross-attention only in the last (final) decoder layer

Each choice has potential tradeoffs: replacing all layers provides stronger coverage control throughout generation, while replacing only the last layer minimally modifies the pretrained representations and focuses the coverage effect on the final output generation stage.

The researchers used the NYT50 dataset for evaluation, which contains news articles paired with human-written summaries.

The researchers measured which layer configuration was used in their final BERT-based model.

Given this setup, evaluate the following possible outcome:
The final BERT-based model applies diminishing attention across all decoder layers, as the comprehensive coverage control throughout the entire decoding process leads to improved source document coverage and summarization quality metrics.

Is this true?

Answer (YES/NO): NO